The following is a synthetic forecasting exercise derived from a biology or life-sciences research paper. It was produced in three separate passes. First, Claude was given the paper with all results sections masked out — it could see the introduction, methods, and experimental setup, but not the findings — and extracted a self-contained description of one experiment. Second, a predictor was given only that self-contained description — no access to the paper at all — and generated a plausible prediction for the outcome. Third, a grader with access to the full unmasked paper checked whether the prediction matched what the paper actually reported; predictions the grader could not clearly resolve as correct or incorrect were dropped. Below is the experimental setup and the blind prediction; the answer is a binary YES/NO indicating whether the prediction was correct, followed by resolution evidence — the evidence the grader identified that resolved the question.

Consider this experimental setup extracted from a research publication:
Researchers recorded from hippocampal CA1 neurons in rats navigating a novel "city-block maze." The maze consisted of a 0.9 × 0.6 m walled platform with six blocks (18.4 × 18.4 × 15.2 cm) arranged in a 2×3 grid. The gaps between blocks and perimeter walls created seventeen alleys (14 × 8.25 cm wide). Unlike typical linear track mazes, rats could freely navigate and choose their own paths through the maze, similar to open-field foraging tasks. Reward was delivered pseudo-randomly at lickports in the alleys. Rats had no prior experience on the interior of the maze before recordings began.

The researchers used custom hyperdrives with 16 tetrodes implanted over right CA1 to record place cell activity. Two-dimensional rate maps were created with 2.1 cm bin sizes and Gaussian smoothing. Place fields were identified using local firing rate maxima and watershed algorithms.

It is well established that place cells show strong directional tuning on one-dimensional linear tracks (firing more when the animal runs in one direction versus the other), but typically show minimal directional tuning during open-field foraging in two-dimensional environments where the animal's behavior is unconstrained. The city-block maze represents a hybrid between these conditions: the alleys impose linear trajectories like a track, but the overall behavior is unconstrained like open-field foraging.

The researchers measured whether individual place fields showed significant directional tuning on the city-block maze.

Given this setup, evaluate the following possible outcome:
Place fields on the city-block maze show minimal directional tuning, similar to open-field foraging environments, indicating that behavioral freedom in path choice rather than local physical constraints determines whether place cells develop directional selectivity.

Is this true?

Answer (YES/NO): NO